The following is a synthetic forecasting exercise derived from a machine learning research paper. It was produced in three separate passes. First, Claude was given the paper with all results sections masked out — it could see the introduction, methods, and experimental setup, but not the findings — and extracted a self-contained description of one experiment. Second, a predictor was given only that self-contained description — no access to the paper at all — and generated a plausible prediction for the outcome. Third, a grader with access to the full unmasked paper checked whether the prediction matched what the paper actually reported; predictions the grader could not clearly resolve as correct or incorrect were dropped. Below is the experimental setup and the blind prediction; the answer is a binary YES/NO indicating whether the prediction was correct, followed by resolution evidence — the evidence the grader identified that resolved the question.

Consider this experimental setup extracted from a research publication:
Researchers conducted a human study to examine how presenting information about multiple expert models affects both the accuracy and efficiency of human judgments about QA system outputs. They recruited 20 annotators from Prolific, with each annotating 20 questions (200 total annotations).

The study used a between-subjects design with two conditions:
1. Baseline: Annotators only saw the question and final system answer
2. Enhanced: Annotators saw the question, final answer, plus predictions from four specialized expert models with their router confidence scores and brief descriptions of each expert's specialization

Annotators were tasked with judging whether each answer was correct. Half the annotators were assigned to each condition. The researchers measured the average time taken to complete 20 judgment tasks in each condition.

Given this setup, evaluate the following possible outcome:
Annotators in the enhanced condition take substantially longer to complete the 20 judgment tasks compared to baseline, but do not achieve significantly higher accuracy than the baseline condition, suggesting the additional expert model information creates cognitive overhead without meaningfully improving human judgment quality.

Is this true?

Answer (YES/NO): NO